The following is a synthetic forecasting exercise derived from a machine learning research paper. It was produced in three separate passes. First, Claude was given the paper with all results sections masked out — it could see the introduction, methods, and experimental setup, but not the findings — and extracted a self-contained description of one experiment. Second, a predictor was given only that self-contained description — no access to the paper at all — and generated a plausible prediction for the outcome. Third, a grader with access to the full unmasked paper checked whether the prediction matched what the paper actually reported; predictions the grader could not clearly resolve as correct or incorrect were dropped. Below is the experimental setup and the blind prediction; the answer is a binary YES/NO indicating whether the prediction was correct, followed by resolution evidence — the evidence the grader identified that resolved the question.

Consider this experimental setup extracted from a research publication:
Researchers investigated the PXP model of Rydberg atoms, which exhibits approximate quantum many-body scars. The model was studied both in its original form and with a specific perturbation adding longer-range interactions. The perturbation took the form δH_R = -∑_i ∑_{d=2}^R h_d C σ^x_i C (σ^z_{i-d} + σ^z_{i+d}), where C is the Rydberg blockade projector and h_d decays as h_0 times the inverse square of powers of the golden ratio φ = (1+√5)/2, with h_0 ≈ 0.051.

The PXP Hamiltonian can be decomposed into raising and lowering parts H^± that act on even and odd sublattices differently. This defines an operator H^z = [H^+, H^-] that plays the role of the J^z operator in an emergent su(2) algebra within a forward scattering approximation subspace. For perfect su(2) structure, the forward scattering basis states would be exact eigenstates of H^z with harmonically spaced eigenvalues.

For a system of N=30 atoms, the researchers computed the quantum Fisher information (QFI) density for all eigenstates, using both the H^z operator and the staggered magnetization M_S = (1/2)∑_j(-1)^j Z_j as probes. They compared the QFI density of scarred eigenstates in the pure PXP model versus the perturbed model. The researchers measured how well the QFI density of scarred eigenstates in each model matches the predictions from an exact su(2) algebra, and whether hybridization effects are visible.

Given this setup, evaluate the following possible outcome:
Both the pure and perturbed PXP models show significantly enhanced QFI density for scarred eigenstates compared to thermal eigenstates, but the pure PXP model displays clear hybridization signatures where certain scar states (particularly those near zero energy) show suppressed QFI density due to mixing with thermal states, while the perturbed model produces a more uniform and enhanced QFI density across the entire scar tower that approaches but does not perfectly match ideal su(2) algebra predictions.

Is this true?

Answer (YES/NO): NO